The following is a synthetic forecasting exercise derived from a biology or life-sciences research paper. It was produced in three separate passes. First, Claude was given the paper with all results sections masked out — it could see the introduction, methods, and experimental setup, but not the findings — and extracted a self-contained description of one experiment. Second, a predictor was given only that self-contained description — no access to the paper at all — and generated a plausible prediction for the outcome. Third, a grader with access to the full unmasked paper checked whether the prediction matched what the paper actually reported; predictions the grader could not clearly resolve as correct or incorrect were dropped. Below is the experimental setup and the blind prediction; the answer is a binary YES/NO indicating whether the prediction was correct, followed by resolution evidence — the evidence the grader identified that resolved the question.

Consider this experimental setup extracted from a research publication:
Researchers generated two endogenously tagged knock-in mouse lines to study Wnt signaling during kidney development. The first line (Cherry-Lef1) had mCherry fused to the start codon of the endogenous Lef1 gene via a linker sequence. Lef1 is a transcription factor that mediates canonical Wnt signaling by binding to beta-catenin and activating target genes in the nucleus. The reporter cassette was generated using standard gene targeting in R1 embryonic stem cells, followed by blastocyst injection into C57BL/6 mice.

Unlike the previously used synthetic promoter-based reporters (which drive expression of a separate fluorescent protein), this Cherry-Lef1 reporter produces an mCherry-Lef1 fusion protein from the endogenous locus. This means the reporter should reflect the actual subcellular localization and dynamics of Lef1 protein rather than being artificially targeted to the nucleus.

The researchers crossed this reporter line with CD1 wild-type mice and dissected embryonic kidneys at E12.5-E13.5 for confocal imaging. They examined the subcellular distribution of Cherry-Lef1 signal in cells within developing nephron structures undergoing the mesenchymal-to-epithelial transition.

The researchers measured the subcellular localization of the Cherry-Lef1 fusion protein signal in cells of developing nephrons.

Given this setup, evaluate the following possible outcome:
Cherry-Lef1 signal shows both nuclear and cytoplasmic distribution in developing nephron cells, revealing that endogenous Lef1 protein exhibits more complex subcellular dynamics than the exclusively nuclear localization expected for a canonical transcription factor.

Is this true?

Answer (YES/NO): NO